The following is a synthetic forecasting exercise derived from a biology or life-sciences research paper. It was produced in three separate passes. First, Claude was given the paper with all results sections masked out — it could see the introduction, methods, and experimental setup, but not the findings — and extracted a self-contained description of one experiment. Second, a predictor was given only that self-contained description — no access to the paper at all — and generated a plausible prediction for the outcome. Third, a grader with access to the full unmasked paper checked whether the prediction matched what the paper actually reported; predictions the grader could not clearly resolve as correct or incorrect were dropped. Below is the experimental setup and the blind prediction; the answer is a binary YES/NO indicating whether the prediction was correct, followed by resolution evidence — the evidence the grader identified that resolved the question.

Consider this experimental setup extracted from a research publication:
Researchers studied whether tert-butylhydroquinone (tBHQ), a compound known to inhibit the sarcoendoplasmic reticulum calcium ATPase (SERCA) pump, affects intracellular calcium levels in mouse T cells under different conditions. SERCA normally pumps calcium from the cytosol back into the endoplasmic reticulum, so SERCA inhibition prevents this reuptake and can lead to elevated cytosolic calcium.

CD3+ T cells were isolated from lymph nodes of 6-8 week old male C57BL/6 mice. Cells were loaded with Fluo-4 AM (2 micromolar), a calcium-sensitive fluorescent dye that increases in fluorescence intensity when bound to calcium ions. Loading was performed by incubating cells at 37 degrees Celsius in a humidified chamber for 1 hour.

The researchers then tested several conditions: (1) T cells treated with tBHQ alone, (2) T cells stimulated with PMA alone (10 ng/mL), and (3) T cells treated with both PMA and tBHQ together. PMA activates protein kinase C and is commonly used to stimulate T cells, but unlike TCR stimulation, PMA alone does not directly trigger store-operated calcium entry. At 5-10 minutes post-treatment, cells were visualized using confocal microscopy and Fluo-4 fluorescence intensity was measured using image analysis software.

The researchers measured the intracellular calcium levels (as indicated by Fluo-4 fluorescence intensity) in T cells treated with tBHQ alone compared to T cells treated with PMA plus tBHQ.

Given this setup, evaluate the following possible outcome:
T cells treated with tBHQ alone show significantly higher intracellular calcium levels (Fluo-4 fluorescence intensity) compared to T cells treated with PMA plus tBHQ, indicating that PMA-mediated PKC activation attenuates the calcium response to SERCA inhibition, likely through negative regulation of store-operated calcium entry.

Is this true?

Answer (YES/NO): NO